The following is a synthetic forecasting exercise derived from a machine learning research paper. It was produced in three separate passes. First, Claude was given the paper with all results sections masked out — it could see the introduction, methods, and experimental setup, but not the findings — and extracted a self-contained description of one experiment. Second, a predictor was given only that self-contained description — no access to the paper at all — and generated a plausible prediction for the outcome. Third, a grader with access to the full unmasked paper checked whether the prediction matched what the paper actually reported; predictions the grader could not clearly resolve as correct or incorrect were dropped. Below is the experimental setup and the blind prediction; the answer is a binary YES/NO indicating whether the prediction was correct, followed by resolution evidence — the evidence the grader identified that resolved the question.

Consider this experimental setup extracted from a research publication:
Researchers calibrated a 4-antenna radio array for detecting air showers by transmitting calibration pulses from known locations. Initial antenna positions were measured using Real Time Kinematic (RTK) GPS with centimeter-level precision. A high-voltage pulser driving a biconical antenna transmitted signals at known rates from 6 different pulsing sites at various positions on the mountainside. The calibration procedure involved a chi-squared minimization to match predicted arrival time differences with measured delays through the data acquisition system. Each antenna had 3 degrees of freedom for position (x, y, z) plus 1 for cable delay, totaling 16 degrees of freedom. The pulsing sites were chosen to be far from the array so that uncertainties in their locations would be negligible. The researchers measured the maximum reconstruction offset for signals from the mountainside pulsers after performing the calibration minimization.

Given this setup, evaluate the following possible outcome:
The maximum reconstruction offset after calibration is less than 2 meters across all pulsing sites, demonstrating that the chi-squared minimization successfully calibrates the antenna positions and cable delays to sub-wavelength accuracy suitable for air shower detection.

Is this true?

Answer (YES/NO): NO